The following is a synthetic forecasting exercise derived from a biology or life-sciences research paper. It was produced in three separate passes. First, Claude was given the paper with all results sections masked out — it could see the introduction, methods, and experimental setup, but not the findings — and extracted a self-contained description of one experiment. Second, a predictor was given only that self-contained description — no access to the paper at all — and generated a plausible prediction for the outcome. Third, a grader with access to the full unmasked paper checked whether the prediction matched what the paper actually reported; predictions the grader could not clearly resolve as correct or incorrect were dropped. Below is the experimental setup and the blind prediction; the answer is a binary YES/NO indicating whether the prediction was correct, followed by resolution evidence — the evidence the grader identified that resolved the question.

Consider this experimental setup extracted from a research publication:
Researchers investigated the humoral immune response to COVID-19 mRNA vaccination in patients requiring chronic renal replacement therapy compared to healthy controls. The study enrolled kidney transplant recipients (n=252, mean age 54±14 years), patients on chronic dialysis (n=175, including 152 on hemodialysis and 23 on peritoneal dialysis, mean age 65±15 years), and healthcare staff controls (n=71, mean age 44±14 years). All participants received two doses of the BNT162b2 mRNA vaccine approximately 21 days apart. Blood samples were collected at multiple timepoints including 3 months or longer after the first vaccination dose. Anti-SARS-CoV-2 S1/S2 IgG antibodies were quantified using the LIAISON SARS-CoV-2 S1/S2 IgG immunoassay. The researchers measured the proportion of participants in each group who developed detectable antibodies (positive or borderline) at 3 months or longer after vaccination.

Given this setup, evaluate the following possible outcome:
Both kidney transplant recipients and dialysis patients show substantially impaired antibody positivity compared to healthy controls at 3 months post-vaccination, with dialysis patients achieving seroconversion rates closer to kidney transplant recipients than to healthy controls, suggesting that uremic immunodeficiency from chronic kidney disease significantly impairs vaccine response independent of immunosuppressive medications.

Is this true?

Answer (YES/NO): NO